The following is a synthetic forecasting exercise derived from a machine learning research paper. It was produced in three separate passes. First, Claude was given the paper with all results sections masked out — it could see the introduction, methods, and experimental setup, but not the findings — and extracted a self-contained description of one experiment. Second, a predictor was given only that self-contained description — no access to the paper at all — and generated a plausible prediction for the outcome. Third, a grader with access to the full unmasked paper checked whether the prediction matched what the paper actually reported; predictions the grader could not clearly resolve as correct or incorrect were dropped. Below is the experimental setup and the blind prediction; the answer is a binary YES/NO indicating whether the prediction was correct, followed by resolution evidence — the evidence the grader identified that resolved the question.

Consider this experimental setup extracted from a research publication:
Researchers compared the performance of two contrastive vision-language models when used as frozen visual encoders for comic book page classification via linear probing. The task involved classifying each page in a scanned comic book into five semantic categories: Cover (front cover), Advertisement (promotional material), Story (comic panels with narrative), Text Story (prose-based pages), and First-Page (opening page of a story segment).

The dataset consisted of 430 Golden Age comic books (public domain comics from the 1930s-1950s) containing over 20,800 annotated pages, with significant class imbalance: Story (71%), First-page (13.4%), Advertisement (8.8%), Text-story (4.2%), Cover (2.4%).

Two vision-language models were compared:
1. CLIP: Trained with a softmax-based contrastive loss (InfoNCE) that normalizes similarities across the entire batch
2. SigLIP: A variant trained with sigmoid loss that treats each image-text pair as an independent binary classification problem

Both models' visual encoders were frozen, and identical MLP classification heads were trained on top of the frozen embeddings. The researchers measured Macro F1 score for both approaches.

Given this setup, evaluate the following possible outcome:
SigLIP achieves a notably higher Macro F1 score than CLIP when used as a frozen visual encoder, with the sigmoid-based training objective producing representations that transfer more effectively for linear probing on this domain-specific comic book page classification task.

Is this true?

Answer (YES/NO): YES